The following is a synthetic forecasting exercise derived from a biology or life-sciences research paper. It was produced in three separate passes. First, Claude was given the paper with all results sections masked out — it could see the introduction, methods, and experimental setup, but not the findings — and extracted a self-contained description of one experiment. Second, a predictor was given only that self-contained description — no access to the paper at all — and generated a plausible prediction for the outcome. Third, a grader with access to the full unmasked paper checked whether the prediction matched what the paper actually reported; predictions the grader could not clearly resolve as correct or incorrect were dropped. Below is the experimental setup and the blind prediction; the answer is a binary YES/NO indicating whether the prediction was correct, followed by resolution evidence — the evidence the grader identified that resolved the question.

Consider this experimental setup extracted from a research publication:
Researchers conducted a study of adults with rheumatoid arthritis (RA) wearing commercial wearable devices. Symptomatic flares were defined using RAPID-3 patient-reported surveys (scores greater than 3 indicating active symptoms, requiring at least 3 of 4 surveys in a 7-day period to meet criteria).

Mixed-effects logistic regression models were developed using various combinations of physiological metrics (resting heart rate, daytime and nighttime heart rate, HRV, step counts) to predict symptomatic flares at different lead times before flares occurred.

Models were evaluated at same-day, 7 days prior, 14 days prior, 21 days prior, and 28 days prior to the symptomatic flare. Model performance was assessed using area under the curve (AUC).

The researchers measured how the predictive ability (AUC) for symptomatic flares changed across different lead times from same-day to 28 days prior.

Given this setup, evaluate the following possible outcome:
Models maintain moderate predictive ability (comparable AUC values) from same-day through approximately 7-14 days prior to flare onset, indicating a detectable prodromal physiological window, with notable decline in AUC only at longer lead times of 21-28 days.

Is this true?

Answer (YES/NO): NO